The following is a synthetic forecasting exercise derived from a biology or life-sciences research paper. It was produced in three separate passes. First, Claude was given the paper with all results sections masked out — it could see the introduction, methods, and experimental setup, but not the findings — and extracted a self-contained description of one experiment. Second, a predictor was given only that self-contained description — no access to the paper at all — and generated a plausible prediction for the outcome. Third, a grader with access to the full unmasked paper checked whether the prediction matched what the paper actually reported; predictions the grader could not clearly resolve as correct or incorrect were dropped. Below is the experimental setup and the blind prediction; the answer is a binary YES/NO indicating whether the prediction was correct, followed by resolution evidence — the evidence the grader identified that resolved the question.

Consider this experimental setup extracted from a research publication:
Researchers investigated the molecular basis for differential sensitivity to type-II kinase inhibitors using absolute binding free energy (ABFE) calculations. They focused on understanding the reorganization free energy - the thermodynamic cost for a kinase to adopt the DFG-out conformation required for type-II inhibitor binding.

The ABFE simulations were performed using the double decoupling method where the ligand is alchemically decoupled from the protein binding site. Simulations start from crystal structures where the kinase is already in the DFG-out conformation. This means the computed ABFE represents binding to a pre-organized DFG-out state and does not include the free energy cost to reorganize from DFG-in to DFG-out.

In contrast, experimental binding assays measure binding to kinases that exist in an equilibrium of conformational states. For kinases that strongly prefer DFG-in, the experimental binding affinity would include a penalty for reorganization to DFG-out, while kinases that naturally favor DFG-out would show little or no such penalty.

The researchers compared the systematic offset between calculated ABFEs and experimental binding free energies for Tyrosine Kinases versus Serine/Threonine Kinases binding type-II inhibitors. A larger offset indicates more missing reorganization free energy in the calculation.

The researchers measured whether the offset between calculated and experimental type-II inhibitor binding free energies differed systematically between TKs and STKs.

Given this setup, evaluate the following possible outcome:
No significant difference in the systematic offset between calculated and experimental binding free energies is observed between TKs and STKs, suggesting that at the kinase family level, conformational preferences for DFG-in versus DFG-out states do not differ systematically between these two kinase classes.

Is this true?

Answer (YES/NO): NO